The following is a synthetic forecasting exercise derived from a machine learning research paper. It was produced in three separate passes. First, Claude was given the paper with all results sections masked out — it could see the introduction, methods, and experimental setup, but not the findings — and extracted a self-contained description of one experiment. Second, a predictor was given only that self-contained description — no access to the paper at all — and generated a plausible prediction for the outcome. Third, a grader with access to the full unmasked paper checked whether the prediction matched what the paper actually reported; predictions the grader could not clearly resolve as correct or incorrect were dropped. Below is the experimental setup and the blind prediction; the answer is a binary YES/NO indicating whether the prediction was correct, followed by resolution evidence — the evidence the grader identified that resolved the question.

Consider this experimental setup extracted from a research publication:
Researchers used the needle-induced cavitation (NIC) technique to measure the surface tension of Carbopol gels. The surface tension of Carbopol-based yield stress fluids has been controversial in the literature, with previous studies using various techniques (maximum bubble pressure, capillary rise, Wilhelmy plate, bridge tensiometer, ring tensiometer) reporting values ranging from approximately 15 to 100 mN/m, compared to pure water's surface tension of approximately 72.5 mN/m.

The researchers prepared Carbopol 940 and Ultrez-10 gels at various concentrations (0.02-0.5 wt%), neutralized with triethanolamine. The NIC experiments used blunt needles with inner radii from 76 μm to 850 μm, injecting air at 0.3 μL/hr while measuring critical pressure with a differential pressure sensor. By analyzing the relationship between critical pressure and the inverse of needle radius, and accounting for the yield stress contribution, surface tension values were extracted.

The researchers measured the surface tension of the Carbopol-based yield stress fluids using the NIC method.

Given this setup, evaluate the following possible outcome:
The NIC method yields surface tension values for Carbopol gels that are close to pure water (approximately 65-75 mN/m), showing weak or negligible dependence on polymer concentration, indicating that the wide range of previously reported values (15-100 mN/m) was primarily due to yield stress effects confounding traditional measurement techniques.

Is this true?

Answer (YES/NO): YES